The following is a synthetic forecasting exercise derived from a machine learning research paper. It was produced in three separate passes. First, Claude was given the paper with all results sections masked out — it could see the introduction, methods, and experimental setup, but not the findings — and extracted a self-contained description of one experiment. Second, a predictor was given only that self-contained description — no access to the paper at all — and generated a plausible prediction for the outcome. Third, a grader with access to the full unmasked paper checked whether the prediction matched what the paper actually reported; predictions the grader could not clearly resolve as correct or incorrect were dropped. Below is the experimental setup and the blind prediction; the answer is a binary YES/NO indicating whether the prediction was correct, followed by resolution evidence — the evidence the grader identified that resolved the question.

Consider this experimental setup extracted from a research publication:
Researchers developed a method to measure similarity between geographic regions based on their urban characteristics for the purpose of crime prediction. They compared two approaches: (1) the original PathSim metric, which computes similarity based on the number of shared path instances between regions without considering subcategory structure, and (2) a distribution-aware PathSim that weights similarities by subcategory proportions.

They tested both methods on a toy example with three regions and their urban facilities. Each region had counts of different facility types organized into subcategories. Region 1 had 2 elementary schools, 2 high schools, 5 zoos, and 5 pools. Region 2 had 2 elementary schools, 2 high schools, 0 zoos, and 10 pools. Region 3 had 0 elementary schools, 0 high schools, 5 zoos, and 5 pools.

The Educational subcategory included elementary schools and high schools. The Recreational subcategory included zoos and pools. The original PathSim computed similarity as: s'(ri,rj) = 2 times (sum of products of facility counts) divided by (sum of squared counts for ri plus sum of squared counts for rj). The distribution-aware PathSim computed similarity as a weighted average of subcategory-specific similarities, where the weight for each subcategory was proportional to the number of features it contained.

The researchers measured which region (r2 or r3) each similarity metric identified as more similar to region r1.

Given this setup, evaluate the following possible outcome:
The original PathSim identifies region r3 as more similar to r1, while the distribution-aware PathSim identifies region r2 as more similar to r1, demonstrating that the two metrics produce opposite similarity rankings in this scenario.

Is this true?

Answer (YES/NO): YES